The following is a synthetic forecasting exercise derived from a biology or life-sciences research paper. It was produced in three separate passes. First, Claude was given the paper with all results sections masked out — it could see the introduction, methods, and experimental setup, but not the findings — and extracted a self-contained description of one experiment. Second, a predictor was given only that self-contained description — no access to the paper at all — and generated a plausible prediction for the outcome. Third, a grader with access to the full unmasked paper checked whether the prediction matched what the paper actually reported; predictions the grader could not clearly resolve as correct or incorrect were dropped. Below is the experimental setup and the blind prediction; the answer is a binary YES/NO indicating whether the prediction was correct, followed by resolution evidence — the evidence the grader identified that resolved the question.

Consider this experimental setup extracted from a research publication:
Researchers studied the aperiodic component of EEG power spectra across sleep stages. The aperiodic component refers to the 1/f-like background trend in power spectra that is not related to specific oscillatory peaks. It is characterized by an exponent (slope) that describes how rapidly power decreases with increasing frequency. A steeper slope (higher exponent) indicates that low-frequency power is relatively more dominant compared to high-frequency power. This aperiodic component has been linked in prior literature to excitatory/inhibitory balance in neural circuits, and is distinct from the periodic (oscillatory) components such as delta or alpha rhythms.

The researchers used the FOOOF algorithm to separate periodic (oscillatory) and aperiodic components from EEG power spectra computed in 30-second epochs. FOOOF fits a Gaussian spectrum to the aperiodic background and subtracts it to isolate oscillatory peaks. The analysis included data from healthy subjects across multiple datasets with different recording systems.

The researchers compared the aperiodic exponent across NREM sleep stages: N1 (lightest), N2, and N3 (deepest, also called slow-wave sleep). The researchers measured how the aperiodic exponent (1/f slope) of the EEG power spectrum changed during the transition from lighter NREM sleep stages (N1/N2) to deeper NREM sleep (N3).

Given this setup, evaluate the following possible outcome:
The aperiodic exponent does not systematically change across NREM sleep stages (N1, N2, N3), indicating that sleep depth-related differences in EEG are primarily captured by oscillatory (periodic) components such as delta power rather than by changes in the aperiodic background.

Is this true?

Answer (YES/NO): NO